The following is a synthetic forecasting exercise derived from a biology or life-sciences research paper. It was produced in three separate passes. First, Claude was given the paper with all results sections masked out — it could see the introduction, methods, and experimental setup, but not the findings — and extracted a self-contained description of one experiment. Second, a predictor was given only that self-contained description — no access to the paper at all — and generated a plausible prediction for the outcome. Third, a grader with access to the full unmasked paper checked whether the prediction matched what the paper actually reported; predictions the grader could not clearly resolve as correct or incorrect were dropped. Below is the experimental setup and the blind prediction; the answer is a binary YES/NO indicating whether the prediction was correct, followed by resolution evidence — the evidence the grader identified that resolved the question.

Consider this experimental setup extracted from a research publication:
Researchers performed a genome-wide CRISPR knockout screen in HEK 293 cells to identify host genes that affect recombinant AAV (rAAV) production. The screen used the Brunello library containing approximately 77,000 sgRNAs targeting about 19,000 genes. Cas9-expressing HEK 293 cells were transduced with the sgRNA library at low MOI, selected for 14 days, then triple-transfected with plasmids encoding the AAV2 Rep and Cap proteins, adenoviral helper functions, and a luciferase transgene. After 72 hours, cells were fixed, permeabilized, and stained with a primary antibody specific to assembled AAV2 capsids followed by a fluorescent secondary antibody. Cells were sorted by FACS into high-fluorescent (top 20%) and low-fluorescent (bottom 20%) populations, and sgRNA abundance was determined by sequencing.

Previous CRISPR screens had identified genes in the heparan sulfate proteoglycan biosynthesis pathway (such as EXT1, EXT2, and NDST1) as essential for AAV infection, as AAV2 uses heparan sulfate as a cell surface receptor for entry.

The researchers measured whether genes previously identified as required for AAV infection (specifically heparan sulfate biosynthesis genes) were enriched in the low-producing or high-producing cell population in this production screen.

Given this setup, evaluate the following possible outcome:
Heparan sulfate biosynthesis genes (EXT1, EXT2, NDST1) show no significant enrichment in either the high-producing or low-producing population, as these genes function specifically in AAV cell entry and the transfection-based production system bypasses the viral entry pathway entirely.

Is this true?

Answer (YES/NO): NO